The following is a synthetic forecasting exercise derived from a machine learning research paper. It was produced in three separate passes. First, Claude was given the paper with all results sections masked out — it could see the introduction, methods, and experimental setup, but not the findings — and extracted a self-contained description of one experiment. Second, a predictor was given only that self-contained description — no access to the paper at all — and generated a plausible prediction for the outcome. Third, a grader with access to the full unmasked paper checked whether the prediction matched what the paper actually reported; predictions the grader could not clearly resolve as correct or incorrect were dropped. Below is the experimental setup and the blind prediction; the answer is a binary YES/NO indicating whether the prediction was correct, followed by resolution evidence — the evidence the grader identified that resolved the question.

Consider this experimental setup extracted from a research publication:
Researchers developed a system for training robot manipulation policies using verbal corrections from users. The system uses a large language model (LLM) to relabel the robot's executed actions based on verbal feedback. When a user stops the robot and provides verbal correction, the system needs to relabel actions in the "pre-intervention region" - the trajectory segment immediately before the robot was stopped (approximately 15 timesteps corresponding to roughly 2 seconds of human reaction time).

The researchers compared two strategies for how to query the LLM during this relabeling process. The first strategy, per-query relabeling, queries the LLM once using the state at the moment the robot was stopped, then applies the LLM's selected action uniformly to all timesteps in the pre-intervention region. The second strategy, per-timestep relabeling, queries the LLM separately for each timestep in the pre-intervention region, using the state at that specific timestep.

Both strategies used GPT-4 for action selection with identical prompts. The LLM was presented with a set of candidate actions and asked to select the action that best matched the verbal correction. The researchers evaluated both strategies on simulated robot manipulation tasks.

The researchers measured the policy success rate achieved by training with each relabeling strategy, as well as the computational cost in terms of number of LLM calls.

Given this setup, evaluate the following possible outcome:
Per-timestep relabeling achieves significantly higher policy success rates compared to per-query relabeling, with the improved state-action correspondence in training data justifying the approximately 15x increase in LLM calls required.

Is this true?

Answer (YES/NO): NO